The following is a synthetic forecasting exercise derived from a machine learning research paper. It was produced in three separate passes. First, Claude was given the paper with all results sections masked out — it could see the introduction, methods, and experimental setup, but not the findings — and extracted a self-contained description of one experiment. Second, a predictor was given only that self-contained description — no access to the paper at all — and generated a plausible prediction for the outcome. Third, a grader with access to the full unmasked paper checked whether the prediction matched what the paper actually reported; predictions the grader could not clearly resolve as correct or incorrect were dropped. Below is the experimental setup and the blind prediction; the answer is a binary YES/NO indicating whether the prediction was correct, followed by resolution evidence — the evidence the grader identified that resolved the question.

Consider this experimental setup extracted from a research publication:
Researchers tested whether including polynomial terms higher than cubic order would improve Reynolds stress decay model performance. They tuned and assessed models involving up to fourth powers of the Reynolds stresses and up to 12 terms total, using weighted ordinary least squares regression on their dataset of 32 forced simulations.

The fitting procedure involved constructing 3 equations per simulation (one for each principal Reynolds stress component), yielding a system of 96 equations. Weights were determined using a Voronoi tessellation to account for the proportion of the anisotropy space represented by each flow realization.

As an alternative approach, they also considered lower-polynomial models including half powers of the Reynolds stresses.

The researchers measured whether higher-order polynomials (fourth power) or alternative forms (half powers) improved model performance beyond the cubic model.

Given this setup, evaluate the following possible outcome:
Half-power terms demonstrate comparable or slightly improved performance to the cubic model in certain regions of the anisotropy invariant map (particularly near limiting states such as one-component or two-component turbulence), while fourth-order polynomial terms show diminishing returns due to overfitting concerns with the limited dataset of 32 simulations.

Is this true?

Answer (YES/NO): NO